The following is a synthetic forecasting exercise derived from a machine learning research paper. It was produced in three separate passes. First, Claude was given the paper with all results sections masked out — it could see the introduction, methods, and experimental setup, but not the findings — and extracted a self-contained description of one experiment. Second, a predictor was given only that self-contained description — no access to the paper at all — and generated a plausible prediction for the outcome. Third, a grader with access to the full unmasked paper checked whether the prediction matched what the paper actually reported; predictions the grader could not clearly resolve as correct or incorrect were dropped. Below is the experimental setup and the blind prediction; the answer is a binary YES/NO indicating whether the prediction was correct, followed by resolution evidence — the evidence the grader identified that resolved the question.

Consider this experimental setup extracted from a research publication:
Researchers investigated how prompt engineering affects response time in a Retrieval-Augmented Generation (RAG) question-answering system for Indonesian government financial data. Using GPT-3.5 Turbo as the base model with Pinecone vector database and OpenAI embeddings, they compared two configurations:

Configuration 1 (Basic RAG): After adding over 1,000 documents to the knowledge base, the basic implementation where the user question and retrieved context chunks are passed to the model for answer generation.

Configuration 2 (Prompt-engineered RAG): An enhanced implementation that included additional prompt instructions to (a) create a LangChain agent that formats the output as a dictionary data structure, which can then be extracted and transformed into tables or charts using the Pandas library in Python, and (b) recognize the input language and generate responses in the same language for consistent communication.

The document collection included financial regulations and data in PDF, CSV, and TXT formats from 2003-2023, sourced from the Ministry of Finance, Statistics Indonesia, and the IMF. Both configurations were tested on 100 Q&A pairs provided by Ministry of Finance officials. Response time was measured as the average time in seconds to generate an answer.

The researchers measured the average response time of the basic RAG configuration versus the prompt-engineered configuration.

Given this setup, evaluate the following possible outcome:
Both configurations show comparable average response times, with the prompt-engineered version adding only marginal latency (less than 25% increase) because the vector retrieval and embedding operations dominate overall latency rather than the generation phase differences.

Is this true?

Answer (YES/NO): NO